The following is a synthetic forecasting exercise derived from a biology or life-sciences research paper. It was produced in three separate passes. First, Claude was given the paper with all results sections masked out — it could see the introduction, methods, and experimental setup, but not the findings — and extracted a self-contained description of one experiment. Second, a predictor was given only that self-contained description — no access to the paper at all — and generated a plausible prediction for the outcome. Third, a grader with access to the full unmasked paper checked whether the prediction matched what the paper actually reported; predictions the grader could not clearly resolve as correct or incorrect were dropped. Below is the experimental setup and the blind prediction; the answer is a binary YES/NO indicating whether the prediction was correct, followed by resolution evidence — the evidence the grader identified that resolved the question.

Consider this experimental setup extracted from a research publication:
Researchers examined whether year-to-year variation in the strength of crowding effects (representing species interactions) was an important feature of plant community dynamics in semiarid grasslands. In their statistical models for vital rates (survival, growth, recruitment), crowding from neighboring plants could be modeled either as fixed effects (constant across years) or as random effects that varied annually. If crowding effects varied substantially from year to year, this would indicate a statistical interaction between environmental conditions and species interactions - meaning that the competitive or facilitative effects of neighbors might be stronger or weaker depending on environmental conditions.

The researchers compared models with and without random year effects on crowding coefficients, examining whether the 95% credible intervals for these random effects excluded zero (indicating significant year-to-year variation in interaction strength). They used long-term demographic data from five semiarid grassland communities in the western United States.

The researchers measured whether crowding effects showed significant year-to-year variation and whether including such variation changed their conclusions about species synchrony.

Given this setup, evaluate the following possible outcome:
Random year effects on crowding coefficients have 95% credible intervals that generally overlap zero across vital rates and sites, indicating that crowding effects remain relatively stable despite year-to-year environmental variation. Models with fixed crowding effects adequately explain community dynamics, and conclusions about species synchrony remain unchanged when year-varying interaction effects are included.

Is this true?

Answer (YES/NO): YES